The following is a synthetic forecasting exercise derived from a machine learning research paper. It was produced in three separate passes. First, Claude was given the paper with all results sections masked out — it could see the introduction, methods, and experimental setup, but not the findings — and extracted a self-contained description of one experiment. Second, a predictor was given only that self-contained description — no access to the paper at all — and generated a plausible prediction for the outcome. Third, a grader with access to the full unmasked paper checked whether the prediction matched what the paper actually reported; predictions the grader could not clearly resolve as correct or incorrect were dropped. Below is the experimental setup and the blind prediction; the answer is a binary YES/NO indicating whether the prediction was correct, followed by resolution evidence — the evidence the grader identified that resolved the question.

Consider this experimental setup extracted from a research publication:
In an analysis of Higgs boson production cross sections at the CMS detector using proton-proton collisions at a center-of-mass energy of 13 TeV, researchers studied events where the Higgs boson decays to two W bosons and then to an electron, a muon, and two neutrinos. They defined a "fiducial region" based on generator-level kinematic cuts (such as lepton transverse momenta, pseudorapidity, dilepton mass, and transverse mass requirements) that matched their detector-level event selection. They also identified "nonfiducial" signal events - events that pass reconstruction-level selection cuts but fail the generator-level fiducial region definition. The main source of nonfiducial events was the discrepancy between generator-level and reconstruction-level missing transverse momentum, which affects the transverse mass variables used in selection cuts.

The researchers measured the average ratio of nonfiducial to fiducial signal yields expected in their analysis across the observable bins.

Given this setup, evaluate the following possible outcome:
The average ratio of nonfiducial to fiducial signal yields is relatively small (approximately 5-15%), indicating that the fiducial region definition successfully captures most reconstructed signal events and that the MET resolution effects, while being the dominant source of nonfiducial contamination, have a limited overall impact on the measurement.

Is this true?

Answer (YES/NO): NO